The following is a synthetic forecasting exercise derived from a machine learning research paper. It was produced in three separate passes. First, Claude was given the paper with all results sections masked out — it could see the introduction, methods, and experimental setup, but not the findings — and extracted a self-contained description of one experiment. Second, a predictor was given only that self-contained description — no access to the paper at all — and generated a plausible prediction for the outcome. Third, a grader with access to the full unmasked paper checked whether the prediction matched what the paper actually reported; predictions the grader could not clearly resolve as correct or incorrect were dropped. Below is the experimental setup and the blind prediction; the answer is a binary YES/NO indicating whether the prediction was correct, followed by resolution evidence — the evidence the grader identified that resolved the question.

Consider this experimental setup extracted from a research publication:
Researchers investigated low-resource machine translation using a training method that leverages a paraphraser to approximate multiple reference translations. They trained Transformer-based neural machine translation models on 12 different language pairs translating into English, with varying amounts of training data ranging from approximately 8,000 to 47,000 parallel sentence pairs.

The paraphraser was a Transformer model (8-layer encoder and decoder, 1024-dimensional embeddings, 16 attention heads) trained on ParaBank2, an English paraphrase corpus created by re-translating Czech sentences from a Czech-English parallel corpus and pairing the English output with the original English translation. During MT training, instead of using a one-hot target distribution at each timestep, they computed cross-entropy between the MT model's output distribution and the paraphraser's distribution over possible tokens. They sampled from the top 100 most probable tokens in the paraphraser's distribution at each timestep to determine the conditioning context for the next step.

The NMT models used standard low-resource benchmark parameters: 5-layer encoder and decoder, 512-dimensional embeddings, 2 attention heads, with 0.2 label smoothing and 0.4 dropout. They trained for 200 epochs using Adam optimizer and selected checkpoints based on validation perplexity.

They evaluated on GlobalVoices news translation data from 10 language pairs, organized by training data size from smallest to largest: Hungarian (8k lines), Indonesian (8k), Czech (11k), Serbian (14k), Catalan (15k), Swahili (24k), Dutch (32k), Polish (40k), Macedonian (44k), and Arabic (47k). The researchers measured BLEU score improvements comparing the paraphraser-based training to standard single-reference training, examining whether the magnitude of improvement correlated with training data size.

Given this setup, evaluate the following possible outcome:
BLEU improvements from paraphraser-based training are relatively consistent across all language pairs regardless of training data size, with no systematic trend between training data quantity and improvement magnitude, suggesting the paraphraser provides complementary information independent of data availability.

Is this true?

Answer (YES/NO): NO